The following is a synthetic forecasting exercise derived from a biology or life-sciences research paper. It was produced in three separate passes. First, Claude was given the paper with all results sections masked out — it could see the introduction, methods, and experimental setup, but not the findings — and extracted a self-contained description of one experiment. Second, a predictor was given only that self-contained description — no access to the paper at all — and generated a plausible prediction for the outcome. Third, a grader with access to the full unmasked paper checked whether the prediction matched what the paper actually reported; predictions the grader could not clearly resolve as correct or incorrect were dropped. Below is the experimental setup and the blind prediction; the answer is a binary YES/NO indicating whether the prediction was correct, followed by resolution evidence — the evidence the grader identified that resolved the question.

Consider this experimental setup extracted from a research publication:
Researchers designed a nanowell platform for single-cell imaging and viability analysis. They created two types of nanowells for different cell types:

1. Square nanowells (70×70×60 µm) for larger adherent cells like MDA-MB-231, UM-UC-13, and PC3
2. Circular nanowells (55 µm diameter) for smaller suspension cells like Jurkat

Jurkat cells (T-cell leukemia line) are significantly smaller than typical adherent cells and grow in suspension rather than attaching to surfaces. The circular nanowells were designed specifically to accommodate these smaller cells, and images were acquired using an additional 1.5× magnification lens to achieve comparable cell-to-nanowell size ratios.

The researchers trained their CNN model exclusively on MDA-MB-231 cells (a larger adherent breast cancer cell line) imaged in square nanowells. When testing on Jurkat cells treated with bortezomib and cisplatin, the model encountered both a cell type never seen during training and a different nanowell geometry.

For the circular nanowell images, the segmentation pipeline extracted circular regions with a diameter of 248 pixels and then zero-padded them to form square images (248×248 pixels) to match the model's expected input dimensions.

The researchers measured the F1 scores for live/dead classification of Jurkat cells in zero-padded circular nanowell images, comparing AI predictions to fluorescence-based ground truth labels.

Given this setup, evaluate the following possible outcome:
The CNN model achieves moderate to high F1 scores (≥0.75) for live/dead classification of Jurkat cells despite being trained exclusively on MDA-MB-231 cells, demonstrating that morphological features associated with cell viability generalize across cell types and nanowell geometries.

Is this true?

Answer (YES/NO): YES